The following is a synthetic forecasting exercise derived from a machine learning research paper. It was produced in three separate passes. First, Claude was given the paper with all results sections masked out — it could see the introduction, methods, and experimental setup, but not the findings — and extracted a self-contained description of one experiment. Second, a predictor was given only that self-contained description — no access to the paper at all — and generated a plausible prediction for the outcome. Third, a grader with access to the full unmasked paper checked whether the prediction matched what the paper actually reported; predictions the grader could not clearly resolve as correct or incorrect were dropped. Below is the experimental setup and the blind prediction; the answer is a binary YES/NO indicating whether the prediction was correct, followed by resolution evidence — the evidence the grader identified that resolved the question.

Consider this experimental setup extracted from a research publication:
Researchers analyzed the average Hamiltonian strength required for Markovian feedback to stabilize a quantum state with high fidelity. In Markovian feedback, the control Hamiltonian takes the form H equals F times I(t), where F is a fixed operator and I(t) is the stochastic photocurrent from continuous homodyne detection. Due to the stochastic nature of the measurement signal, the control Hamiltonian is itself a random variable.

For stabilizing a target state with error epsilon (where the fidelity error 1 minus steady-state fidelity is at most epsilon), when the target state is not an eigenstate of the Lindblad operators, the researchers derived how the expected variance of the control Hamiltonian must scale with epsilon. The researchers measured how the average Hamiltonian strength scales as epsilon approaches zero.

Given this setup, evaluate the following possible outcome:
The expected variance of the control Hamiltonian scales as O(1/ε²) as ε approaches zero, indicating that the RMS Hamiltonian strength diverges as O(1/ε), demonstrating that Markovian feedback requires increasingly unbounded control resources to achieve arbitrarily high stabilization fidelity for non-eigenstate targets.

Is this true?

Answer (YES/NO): NO